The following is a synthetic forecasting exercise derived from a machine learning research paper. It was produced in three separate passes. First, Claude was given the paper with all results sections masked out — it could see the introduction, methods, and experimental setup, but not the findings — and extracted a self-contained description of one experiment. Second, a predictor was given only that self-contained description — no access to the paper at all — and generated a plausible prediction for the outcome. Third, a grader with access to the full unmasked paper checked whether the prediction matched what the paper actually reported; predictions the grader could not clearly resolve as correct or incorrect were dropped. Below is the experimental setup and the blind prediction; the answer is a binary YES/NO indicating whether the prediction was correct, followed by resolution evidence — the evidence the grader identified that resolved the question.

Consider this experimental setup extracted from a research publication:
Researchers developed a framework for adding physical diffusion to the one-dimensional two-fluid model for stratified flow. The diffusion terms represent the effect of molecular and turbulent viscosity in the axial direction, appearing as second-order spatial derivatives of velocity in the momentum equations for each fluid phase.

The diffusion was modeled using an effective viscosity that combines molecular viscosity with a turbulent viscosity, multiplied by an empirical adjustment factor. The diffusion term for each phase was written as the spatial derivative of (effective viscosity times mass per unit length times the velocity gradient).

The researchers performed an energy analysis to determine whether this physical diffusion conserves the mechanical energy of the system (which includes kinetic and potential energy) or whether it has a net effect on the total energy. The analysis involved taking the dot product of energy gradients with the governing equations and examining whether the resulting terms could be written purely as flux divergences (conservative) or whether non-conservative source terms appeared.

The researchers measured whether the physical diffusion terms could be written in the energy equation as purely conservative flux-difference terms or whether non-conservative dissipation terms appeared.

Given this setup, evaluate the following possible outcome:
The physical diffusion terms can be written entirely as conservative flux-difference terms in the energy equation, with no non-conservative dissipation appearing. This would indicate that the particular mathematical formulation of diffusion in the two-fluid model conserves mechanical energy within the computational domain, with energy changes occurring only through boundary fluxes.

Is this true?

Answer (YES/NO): NO